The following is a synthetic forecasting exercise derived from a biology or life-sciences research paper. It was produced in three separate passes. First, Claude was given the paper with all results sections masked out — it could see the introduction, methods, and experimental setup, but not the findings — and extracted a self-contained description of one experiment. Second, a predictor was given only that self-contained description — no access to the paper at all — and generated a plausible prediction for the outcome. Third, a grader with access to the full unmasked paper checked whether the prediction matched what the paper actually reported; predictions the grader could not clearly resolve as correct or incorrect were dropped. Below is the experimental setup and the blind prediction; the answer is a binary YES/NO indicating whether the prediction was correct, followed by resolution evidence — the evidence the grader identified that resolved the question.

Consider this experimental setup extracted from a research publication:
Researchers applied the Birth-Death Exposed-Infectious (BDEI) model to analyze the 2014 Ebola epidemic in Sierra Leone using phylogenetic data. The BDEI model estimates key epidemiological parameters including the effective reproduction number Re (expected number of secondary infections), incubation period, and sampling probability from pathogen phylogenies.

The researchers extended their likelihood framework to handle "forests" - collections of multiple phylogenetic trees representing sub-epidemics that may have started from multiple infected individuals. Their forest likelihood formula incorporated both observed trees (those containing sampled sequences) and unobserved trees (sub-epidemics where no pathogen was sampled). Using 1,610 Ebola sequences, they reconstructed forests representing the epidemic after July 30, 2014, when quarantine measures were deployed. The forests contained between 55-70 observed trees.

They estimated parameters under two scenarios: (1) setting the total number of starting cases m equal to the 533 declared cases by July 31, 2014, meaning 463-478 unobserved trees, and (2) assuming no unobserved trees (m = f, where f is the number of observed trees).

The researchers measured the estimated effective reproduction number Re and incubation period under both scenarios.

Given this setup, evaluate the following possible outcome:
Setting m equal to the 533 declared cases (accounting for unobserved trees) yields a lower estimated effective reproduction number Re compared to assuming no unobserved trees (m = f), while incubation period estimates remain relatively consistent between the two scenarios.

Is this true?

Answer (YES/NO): NO